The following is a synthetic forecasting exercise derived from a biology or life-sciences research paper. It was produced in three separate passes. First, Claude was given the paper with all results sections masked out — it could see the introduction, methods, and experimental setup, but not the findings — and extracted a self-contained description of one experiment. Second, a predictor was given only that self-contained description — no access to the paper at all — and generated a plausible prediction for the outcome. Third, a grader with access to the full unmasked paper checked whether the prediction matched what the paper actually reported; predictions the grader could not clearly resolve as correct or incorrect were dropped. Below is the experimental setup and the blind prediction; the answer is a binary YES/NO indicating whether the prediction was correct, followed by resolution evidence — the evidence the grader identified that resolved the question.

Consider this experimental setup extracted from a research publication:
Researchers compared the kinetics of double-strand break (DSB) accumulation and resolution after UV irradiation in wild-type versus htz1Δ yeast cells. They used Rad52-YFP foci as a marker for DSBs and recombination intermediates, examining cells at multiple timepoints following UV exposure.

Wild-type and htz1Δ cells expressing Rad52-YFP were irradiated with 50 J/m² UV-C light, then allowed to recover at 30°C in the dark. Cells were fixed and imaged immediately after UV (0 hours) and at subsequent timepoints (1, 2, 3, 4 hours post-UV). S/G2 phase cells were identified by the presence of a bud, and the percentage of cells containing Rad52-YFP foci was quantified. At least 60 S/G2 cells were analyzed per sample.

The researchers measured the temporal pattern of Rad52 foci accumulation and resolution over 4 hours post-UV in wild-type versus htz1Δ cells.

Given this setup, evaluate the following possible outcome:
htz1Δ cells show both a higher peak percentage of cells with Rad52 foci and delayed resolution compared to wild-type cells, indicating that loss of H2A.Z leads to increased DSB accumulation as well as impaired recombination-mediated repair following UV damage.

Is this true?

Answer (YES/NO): YES